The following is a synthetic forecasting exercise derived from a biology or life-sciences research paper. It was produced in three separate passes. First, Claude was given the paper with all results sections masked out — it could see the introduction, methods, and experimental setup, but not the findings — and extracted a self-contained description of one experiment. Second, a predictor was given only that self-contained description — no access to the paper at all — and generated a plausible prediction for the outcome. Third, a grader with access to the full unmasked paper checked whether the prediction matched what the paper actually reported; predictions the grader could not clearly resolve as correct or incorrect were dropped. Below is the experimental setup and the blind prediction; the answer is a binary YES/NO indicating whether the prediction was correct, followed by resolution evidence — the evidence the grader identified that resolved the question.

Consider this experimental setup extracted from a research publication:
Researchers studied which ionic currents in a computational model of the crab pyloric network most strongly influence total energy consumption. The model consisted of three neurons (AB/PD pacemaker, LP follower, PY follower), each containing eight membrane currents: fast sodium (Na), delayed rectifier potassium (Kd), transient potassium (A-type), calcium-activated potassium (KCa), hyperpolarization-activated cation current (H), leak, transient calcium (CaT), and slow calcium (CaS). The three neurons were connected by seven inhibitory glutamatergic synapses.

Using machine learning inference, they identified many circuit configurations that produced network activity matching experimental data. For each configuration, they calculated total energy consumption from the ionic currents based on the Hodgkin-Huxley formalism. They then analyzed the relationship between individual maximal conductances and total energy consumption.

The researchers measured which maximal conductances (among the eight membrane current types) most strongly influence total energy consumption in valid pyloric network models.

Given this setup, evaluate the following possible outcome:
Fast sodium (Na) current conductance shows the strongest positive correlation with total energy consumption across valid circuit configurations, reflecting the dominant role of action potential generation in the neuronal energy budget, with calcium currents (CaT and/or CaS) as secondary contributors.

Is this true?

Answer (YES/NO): NO